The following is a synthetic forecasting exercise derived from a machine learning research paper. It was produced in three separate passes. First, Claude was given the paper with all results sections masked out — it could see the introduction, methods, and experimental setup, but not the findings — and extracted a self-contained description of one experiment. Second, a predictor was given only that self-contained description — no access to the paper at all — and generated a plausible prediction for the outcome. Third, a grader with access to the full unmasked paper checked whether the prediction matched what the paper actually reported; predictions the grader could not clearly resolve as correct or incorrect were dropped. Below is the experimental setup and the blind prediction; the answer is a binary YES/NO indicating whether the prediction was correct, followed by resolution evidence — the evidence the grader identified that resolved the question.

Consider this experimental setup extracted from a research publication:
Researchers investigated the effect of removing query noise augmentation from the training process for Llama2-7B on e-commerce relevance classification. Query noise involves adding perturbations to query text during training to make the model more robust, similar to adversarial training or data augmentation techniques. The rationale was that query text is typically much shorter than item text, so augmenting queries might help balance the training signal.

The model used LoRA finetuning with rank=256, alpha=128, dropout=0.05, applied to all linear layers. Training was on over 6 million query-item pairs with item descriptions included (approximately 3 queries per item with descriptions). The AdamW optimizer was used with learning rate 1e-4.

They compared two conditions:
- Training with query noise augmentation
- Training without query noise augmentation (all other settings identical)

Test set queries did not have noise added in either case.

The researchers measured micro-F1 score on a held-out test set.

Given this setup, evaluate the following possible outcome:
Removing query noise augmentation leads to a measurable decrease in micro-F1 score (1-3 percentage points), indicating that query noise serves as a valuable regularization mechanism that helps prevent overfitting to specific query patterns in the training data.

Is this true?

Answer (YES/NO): NO